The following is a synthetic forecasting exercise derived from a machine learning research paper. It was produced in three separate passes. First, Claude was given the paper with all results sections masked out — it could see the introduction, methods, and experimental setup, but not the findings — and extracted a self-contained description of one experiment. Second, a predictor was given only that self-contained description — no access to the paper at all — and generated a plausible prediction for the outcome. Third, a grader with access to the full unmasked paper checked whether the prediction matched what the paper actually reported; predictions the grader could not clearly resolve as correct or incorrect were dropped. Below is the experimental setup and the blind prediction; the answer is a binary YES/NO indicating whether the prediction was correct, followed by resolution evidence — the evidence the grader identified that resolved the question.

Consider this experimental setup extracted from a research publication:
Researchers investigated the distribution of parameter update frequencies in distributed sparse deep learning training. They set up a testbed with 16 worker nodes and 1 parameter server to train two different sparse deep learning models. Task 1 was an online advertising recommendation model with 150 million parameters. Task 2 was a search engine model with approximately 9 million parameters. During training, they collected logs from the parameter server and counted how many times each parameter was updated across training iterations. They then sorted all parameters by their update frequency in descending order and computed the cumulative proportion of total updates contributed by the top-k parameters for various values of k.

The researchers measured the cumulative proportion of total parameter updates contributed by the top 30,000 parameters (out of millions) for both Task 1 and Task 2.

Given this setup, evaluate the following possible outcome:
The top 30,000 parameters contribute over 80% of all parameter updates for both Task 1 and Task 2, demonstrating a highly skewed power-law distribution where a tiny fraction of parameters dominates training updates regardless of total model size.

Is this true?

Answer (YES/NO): NO